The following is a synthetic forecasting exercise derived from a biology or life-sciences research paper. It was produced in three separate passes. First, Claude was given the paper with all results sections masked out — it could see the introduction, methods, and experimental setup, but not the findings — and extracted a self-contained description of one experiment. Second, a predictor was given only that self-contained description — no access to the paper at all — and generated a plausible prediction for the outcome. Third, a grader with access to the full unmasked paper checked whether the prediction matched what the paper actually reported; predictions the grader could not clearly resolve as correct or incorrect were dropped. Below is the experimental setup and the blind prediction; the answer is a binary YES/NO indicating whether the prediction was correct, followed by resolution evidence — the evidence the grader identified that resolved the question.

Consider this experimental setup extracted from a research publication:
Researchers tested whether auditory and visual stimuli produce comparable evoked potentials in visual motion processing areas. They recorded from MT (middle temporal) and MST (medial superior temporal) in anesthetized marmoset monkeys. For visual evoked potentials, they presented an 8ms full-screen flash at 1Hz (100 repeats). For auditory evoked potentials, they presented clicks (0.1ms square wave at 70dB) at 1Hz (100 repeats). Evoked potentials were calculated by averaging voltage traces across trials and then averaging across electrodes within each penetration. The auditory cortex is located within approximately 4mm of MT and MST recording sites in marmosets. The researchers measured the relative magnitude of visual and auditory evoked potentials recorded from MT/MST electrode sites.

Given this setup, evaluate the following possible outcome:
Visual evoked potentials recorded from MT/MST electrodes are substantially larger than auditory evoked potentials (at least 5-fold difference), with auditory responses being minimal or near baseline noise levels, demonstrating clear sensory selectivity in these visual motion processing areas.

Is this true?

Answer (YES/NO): NO